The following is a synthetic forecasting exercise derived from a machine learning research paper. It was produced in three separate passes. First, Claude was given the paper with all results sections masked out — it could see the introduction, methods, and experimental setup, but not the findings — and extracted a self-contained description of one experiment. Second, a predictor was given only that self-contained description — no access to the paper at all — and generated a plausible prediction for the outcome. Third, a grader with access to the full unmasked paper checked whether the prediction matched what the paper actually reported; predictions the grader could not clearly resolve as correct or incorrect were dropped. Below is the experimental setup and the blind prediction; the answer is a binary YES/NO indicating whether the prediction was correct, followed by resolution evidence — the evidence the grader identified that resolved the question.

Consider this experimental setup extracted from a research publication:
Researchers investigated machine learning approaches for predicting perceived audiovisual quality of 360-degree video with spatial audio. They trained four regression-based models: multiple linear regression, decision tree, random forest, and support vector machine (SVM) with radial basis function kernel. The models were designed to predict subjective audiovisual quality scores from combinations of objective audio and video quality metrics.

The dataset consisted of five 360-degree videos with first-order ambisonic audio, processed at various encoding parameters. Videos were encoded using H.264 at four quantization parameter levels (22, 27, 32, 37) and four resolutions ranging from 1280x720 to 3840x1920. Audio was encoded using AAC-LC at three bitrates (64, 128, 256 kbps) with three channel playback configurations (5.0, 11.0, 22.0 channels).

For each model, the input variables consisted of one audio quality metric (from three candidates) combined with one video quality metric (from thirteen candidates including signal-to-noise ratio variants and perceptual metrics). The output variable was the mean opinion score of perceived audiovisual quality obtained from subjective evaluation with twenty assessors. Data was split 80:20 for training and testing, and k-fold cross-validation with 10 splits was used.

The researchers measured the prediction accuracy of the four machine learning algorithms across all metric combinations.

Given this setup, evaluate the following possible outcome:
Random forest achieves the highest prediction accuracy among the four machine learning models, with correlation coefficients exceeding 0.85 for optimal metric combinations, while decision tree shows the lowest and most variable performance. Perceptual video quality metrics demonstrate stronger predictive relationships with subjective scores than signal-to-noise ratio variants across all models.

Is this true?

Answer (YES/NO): NO